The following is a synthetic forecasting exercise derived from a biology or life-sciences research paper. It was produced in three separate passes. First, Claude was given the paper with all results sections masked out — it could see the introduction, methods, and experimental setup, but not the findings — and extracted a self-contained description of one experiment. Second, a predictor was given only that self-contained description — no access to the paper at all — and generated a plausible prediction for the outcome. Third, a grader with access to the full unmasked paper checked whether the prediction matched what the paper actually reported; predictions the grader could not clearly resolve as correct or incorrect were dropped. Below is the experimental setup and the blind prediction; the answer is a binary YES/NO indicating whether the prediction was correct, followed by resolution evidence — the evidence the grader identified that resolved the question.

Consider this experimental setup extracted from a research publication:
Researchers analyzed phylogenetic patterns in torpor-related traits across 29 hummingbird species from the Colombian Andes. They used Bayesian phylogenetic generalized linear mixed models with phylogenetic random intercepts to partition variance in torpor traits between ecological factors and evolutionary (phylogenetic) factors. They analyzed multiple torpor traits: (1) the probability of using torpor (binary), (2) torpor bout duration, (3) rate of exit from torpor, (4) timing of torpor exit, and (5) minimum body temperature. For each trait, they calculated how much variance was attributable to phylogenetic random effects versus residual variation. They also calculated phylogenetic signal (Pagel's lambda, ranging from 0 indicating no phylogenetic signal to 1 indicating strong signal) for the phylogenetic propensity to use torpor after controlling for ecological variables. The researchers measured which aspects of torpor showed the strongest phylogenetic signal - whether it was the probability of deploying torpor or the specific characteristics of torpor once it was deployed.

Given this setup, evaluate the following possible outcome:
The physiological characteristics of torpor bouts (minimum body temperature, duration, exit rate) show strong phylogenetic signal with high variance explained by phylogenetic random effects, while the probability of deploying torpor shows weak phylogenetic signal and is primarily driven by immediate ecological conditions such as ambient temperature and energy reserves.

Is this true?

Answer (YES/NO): NO